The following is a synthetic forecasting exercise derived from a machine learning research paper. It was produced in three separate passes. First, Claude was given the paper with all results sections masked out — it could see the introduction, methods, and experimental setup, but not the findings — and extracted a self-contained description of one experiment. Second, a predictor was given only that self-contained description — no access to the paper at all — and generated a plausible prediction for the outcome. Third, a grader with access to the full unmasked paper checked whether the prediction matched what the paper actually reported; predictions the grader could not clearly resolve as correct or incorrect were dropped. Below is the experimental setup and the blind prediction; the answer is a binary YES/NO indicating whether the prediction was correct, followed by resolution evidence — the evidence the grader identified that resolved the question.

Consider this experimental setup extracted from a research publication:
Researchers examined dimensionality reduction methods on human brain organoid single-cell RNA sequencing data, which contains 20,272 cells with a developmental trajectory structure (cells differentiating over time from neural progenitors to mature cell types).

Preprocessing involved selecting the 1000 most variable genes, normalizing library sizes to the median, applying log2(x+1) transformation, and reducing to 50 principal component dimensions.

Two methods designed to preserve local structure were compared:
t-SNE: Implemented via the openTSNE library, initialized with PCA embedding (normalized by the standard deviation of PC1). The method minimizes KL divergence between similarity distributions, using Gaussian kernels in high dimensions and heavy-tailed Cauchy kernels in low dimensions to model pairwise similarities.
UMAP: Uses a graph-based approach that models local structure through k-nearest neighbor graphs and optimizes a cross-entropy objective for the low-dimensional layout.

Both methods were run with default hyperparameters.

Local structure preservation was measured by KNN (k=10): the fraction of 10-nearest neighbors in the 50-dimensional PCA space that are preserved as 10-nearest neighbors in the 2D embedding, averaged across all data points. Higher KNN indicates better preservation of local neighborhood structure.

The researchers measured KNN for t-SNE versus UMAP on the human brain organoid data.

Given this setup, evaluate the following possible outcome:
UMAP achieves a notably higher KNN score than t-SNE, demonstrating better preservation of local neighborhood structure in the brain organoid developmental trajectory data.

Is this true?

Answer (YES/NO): NO